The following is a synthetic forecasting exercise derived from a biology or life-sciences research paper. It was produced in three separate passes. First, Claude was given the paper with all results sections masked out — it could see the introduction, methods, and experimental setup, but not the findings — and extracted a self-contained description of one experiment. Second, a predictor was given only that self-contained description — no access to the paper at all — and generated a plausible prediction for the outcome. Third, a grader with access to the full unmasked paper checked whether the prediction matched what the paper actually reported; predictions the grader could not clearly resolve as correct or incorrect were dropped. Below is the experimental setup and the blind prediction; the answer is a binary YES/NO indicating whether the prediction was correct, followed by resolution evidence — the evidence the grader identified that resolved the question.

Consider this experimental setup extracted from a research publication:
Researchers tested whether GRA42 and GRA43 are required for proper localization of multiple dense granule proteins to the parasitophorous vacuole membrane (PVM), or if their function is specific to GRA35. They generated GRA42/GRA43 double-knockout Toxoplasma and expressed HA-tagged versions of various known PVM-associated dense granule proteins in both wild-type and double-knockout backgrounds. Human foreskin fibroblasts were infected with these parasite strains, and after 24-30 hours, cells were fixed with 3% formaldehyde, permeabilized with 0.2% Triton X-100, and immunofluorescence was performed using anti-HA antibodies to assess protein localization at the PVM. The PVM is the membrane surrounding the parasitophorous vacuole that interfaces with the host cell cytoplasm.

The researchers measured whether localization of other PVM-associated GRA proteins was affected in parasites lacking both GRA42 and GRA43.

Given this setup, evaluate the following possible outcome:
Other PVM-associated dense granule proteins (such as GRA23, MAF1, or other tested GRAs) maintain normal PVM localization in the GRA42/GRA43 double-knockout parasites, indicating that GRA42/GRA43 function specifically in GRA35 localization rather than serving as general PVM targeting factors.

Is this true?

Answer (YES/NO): NO